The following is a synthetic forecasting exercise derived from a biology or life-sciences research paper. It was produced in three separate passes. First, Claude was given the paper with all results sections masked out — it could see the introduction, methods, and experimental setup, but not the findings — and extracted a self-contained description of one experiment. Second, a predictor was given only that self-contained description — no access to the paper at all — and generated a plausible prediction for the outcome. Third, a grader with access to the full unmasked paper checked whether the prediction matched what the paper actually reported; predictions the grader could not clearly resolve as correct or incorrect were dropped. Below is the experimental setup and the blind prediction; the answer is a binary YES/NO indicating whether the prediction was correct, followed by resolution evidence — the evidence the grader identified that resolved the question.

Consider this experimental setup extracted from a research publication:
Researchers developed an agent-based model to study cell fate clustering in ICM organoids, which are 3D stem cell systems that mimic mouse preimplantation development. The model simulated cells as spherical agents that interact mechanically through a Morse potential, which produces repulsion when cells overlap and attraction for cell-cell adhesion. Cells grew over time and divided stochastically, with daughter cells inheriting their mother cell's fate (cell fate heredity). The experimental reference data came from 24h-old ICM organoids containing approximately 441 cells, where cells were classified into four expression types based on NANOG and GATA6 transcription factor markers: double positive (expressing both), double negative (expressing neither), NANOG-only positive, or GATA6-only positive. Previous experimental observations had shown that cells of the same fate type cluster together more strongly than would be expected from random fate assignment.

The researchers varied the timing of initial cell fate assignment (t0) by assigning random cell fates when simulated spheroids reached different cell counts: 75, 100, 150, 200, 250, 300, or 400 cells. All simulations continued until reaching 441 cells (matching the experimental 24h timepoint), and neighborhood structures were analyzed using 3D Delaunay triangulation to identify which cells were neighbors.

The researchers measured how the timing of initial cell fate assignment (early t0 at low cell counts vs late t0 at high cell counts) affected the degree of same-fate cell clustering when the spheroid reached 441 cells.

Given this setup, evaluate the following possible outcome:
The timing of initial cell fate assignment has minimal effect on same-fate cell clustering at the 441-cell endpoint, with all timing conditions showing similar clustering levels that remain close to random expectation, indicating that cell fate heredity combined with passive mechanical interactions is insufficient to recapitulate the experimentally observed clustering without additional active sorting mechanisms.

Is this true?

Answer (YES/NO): NO